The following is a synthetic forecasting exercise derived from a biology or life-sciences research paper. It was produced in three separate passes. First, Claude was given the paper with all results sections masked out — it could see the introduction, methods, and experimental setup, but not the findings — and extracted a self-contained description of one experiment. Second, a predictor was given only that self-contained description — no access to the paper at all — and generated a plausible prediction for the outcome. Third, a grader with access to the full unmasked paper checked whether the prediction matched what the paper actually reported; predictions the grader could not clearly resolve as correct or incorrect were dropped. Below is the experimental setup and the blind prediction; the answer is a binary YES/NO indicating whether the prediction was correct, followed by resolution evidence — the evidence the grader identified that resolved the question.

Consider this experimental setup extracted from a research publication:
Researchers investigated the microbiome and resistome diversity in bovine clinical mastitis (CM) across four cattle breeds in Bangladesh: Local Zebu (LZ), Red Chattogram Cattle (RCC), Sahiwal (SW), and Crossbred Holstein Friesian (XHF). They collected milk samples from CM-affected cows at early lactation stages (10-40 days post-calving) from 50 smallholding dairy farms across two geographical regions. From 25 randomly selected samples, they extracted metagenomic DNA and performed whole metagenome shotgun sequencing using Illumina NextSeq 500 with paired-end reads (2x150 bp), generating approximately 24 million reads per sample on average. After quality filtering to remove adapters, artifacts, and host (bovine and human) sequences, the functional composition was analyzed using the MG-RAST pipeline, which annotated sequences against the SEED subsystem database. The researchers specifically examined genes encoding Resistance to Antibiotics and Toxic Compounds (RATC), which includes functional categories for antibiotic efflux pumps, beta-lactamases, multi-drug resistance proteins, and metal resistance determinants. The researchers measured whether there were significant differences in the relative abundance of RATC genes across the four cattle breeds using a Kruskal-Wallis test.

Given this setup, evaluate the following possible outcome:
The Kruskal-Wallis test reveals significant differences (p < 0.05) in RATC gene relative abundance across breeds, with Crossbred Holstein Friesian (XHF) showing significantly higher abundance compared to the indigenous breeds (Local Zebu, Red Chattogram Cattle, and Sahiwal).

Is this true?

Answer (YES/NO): NO